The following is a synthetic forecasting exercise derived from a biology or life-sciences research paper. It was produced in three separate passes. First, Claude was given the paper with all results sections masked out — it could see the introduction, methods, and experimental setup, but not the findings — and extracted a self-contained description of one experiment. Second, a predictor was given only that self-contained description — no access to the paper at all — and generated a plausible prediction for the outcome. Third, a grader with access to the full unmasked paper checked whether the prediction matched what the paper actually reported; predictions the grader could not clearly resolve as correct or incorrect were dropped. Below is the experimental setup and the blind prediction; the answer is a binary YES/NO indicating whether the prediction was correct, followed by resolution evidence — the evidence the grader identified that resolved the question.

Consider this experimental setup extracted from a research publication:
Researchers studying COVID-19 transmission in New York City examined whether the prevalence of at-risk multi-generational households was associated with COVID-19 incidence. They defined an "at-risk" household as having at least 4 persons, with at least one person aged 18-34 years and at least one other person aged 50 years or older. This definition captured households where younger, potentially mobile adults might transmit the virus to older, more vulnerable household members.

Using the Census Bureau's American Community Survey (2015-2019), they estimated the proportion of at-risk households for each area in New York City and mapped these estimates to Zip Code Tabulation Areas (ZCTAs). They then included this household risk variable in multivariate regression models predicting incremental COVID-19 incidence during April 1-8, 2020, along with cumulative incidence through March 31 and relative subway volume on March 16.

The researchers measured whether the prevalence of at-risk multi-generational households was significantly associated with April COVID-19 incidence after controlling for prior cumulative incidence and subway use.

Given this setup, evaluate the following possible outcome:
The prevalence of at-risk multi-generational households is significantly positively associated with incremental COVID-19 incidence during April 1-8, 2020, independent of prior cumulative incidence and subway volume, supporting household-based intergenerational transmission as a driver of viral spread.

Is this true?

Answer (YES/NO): YES